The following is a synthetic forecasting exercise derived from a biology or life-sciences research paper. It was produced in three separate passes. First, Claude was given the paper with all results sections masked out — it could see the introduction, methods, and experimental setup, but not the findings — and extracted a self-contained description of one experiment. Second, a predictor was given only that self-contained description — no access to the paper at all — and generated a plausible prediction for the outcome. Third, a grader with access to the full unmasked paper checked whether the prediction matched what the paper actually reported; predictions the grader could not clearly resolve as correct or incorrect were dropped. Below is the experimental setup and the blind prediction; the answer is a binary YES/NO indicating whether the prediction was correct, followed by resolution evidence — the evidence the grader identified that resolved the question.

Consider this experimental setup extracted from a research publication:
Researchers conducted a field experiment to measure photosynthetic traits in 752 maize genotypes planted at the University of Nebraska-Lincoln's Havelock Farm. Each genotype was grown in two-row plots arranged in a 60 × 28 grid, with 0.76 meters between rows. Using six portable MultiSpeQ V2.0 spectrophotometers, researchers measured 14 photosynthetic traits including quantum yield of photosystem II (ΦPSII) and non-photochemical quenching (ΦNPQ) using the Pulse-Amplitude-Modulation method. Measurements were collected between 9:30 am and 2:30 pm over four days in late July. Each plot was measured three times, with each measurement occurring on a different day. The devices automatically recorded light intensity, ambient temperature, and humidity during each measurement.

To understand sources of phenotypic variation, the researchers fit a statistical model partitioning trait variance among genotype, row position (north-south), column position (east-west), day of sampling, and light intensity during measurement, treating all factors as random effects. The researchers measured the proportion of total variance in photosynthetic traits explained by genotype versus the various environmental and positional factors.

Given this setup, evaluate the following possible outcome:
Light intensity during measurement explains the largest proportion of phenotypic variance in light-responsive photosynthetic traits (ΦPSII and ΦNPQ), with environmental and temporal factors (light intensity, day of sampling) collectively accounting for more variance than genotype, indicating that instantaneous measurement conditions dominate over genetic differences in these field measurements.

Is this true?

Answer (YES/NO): NO